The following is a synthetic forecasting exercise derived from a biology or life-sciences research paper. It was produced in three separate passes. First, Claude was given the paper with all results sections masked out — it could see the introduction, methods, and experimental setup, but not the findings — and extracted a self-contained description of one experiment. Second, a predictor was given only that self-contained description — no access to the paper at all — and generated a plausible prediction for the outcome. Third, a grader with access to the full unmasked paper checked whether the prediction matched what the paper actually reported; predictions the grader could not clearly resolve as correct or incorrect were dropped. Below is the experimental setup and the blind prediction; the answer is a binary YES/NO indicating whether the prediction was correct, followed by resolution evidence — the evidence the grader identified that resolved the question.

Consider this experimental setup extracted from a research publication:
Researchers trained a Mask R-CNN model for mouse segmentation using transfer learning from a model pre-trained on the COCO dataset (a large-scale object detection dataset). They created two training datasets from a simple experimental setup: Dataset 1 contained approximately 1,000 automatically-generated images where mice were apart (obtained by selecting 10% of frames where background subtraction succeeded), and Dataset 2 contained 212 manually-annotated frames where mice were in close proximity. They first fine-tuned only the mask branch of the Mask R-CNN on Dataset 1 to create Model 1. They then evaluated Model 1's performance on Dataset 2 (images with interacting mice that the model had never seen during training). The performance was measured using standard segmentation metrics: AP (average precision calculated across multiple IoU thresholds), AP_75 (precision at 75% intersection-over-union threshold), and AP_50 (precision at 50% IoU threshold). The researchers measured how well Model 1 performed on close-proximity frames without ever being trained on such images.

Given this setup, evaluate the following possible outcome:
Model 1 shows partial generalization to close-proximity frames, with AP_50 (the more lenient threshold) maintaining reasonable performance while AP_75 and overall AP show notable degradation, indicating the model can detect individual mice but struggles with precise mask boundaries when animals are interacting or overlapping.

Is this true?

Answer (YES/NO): NO